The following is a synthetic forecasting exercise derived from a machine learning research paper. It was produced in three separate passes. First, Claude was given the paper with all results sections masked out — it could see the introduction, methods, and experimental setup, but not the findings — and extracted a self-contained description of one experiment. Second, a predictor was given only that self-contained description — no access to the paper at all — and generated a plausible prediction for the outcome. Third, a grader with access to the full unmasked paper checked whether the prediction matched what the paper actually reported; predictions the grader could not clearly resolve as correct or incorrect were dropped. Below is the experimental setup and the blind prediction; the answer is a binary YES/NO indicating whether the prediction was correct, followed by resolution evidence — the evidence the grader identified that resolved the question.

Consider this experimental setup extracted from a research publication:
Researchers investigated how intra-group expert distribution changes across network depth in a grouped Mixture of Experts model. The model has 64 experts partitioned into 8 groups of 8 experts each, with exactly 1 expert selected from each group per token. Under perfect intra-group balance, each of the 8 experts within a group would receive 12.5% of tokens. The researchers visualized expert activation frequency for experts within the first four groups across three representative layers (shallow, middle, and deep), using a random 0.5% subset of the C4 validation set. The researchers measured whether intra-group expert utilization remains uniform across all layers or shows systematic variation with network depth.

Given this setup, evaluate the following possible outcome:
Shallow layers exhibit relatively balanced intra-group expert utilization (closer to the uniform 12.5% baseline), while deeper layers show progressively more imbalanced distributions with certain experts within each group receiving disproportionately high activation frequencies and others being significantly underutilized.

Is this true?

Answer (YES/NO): NO